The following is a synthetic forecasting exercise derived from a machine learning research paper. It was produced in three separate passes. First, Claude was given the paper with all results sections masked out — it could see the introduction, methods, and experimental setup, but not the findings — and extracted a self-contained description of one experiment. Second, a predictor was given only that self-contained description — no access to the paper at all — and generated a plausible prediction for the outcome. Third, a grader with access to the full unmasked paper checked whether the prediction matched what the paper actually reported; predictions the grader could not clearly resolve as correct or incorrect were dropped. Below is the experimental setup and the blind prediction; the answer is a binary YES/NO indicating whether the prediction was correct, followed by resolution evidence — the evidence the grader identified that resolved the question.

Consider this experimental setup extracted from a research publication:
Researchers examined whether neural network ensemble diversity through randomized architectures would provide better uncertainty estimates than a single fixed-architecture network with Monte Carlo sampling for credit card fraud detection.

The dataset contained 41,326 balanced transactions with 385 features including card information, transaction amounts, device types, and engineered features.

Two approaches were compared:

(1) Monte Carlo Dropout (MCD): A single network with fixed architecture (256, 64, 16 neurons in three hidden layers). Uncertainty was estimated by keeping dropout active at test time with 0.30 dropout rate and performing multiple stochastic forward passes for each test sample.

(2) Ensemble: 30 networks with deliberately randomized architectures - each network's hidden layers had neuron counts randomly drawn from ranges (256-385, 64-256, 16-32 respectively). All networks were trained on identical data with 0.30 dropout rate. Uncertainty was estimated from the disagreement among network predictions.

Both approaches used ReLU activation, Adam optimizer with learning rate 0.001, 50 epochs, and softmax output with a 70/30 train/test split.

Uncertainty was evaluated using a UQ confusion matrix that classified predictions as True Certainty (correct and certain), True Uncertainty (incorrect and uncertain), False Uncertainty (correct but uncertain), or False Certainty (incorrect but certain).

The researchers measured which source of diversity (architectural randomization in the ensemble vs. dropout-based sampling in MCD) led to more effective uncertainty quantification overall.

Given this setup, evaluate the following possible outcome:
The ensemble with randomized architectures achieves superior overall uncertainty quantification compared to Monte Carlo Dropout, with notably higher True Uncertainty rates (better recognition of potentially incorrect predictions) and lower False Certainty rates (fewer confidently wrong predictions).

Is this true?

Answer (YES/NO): YES